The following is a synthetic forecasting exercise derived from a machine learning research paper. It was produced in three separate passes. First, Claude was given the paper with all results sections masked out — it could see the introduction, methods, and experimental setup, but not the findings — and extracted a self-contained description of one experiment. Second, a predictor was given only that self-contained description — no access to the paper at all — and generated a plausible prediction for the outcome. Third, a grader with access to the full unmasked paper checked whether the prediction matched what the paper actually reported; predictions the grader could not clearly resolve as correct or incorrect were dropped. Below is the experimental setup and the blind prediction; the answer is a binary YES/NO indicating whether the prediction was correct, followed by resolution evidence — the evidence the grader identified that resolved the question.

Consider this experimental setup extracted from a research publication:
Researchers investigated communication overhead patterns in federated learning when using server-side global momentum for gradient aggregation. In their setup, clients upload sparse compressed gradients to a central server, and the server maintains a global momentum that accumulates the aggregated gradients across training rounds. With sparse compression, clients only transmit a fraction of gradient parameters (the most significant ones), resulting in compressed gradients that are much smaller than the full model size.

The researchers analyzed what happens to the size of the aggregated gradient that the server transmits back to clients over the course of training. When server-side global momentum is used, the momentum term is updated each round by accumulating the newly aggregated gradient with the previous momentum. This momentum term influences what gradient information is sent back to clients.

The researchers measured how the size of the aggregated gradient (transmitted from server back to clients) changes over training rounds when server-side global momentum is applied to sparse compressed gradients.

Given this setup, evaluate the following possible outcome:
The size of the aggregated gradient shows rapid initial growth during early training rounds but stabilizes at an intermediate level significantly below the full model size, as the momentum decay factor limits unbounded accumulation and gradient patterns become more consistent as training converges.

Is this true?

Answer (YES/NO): NO